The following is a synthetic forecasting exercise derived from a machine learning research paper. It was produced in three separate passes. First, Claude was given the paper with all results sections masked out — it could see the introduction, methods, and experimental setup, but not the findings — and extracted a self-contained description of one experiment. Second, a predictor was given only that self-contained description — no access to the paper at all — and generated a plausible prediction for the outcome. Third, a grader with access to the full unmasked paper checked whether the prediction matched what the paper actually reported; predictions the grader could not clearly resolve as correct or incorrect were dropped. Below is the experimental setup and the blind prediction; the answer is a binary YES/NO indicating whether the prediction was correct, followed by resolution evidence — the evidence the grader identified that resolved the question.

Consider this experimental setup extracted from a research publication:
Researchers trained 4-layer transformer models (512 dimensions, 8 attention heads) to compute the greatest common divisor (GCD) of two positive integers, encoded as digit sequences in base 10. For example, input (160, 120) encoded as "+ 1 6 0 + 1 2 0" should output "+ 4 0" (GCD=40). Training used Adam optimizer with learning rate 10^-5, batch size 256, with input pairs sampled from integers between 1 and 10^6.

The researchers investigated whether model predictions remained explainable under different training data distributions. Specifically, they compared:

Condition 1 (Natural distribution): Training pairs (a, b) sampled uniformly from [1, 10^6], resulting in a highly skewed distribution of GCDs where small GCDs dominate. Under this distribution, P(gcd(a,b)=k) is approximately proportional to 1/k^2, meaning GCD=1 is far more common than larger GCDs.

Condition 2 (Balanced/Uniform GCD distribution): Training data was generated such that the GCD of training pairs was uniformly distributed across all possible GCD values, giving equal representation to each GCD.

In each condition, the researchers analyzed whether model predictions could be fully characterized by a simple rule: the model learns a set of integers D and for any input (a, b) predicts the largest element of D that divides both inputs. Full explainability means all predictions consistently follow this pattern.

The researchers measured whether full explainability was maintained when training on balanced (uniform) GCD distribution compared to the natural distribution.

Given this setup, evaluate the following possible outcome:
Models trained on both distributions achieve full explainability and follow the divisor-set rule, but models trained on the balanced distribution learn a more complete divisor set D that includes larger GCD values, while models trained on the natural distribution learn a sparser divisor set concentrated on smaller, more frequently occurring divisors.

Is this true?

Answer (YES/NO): NO